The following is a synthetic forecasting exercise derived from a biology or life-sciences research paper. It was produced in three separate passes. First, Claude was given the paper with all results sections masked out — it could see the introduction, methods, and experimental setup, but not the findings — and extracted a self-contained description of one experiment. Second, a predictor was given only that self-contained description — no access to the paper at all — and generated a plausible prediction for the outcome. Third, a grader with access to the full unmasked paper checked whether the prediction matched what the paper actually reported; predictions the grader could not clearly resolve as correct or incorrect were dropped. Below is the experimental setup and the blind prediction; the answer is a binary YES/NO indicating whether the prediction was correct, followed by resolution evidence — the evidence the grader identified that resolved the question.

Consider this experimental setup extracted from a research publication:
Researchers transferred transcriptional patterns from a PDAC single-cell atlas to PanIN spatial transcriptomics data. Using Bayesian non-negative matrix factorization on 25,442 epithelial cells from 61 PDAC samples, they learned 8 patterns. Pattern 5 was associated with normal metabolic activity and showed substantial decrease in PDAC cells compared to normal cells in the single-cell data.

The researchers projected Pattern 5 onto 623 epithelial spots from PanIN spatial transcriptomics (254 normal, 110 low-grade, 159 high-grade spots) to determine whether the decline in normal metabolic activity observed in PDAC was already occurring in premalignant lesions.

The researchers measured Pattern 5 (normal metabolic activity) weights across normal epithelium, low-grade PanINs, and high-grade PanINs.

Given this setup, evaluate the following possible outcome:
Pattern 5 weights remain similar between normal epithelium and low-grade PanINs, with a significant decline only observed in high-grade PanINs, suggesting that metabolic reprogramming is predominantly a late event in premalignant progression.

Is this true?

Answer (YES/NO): NO